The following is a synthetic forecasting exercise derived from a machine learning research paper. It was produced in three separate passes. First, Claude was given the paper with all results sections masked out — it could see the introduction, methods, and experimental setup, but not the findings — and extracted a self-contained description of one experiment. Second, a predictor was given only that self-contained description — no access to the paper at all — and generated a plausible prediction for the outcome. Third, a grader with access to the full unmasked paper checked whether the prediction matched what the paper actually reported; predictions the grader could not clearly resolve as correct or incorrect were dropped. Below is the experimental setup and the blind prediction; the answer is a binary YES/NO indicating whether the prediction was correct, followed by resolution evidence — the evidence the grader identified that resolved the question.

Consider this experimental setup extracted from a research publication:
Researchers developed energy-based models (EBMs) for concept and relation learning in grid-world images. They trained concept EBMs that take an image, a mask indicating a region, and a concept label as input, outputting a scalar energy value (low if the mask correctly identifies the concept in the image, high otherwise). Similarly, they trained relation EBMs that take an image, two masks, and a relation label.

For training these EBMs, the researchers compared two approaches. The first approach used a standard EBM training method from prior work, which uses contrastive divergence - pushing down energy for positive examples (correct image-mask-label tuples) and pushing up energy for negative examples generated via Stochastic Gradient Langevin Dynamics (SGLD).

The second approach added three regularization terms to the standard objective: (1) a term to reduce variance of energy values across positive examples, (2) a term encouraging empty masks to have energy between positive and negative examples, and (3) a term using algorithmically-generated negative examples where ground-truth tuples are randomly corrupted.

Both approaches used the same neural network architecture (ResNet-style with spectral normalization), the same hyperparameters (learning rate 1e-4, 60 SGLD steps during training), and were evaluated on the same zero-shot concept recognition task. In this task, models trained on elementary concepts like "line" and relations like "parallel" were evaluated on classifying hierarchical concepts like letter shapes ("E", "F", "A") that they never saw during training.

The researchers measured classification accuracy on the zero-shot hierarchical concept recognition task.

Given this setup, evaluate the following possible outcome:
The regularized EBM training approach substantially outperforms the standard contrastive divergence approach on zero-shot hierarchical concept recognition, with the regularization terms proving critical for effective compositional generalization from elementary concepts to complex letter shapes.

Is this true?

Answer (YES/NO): YES